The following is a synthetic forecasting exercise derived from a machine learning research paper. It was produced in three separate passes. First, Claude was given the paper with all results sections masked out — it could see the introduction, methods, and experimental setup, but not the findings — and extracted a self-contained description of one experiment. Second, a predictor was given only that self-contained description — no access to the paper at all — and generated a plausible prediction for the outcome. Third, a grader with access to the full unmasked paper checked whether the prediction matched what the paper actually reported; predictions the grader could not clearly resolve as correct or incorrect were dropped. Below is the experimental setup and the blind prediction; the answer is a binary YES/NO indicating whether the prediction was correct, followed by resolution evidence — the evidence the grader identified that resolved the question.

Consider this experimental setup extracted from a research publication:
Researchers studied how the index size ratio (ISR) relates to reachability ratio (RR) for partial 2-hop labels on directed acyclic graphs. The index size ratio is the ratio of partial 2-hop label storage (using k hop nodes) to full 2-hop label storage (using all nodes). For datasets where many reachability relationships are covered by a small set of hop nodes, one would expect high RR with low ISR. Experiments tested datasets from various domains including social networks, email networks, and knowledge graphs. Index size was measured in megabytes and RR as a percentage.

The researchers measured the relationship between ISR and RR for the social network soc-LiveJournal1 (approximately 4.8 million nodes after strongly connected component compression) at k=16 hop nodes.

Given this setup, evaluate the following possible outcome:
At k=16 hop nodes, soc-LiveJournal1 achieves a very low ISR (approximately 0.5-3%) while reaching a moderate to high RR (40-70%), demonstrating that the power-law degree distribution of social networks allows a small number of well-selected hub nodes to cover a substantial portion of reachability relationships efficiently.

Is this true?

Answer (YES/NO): NO